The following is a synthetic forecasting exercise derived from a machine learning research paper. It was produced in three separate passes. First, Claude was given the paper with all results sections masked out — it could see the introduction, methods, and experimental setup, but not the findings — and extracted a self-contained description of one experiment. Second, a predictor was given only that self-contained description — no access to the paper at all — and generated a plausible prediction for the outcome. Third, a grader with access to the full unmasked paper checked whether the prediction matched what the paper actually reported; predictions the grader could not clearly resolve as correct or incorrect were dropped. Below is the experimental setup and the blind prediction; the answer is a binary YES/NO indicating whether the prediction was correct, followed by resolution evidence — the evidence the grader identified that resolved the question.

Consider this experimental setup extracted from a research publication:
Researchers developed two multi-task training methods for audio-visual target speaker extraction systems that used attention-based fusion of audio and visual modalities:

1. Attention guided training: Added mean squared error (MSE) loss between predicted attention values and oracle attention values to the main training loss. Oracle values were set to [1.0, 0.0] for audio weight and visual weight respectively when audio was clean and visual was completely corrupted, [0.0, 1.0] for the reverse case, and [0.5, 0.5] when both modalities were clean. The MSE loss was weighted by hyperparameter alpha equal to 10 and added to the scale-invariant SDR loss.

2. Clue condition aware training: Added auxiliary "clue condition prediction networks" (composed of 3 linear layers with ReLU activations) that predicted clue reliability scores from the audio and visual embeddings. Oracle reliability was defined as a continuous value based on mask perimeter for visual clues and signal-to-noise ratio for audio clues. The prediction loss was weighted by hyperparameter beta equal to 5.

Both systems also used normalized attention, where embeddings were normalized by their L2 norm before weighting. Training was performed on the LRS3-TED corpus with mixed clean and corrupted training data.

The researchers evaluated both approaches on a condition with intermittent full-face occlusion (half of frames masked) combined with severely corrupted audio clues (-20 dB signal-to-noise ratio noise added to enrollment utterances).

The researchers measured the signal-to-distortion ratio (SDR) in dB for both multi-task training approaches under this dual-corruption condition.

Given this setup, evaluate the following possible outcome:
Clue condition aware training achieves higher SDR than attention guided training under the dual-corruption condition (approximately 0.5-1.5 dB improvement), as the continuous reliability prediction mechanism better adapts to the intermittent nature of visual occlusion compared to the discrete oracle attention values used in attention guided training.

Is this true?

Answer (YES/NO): NO